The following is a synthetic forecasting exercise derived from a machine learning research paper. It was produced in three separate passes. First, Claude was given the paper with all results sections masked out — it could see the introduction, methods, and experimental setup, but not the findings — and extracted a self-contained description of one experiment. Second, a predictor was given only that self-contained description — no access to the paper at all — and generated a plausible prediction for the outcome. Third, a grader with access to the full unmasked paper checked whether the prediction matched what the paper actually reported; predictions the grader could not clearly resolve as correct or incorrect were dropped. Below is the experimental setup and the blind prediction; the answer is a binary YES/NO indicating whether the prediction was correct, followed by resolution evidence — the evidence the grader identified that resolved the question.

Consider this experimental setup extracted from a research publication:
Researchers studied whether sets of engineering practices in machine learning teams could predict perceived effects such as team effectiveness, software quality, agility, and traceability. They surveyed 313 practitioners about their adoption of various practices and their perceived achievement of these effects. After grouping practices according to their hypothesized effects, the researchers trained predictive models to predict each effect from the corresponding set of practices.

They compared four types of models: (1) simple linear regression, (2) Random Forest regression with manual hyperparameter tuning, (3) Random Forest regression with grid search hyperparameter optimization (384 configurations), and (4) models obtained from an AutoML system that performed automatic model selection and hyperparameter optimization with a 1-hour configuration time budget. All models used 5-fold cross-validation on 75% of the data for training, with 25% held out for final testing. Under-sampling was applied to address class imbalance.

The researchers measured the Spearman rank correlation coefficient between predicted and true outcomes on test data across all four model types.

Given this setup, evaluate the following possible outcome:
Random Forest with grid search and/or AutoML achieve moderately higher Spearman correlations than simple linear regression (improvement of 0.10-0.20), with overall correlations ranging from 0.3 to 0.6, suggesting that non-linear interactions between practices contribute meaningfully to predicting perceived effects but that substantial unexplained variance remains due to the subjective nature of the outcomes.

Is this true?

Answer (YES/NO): NO